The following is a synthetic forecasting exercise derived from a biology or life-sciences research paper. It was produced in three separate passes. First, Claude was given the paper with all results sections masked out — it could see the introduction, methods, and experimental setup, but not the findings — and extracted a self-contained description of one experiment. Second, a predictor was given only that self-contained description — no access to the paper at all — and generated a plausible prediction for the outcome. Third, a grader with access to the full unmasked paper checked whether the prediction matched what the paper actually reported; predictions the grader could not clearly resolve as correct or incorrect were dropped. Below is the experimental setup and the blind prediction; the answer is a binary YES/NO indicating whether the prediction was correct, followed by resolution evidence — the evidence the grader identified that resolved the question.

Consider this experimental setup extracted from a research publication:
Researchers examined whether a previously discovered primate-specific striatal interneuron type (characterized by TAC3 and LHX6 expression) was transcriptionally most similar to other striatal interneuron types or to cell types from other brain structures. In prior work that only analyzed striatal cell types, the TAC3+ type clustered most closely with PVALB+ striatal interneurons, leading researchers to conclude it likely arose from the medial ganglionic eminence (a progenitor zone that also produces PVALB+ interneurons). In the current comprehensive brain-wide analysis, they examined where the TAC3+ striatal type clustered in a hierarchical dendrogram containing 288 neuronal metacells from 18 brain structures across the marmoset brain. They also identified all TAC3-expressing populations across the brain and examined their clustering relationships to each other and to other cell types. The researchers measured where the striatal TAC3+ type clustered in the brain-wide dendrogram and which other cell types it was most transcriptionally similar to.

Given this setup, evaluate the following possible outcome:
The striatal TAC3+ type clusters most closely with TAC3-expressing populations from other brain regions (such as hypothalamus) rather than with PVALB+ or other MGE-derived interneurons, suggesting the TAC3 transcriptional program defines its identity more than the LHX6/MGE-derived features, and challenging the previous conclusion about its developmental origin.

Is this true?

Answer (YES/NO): NO